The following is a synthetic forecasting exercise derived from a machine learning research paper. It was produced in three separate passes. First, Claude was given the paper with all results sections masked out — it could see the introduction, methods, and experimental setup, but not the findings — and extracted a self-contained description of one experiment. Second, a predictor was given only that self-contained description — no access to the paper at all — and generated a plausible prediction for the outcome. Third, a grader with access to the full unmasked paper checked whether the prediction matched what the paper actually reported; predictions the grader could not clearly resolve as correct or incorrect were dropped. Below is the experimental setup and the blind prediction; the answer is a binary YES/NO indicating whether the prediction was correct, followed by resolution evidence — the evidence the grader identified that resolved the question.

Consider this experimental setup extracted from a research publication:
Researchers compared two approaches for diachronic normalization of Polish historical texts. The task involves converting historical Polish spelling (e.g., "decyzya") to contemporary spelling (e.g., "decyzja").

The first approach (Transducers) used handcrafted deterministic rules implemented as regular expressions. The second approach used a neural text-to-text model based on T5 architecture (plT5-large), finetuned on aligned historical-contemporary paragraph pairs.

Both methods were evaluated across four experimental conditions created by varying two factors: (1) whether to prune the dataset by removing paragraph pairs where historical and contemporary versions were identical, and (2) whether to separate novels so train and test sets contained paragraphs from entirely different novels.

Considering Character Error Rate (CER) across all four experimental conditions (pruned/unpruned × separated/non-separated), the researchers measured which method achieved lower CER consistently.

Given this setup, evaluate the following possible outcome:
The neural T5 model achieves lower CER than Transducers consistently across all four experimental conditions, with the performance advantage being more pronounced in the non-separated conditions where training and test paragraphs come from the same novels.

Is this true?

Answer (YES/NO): NO